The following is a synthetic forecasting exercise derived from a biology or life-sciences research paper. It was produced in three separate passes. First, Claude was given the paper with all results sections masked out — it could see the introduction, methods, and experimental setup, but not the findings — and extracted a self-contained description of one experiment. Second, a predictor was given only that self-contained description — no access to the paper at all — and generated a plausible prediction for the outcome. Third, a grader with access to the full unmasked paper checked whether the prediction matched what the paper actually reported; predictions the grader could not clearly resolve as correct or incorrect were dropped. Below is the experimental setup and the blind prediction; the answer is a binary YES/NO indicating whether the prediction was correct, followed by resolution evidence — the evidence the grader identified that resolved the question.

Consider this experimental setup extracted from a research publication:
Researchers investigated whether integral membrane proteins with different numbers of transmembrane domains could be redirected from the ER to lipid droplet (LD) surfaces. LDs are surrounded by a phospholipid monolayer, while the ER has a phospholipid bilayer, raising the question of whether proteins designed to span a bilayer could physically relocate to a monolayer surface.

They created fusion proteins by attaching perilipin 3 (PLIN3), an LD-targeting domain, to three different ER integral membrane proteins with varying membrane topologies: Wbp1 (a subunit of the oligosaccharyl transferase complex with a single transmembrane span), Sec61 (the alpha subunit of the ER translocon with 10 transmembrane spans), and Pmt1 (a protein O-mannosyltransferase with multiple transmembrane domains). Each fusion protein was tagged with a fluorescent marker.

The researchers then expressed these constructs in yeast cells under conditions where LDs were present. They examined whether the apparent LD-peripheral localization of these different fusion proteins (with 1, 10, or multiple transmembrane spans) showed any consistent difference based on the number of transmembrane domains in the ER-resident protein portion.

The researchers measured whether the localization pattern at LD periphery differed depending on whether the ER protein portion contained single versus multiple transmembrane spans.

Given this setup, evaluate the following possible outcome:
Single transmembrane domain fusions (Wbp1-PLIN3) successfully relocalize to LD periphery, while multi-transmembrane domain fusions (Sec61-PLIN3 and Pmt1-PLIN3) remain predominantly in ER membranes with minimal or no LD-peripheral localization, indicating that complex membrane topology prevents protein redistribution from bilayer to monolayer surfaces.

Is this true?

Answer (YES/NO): NO